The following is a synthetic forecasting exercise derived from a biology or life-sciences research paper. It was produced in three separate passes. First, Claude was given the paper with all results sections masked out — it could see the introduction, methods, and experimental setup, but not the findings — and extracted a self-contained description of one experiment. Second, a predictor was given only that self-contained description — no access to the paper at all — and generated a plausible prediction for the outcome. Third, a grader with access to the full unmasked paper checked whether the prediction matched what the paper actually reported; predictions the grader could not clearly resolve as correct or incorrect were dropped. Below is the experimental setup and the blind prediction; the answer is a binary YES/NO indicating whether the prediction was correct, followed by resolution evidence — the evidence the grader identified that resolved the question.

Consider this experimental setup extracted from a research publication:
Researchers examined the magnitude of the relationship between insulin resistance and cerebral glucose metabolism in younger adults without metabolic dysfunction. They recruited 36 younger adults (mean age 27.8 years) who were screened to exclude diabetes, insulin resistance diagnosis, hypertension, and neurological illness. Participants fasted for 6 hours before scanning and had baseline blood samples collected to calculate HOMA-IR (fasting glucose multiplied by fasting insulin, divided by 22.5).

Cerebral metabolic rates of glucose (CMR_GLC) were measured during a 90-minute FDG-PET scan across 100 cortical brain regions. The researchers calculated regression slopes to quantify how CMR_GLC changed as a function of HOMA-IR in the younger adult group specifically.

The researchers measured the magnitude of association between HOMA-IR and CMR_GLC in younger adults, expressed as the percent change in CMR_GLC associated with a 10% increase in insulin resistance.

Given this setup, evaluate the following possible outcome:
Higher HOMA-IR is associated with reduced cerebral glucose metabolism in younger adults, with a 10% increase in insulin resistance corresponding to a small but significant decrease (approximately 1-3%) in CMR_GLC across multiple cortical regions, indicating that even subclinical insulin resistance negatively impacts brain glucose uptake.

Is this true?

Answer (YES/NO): NO